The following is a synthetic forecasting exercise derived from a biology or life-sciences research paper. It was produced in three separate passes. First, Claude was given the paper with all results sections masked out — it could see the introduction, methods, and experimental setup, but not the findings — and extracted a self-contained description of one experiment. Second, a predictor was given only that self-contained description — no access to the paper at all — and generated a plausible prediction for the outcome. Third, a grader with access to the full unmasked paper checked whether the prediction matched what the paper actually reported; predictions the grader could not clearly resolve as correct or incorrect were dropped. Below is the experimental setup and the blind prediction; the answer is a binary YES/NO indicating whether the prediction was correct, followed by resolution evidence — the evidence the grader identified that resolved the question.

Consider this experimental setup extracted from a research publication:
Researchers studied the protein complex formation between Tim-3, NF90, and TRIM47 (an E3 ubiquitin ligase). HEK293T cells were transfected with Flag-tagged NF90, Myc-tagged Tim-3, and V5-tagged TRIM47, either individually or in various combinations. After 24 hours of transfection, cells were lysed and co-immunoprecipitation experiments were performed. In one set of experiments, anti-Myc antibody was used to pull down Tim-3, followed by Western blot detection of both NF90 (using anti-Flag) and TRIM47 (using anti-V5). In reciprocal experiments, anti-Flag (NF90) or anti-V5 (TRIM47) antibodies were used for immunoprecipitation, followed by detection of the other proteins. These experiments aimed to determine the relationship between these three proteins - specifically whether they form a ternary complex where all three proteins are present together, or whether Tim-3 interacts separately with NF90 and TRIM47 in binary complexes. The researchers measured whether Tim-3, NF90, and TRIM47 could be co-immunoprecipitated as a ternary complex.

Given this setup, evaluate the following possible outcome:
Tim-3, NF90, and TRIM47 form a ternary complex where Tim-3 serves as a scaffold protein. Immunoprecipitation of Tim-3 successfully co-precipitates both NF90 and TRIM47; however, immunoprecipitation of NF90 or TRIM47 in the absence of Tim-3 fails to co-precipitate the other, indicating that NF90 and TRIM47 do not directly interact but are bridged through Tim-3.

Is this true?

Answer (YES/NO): NO